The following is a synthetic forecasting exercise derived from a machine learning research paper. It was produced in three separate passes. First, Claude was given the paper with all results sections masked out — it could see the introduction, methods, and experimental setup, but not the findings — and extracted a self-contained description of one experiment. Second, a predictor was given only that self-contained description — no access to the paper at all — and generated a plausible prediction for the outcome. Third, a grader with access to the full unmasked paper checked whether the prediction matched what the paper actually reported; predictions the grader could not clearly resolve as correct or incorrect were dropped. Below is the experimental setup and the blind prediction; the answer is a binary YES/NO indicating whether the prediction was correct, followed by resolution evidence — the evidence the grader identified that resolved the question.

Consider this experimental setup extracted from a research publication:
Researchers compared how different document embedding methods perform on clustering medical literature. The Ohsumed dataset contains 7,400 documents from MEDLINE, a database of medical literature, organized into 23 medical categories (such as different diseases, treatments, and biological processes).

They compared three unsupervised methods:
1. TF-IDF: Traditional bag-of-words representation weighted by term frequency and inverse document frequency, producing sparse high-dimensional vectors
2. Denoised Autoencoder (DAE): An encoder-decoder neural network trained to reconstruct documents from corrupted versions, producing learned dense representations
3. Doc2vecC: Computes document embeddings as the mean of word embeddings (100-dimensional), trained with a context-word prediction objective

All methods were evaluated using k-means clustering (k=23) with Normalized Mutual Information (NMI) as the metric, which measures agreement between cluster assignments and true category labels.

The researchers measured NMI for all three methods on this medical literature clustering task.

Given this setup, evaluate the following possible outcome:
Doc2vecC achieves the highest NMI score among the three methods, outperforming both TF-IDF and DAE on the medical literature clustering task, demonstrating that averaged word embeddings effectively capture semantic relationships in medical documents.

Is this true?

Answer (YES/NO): NO